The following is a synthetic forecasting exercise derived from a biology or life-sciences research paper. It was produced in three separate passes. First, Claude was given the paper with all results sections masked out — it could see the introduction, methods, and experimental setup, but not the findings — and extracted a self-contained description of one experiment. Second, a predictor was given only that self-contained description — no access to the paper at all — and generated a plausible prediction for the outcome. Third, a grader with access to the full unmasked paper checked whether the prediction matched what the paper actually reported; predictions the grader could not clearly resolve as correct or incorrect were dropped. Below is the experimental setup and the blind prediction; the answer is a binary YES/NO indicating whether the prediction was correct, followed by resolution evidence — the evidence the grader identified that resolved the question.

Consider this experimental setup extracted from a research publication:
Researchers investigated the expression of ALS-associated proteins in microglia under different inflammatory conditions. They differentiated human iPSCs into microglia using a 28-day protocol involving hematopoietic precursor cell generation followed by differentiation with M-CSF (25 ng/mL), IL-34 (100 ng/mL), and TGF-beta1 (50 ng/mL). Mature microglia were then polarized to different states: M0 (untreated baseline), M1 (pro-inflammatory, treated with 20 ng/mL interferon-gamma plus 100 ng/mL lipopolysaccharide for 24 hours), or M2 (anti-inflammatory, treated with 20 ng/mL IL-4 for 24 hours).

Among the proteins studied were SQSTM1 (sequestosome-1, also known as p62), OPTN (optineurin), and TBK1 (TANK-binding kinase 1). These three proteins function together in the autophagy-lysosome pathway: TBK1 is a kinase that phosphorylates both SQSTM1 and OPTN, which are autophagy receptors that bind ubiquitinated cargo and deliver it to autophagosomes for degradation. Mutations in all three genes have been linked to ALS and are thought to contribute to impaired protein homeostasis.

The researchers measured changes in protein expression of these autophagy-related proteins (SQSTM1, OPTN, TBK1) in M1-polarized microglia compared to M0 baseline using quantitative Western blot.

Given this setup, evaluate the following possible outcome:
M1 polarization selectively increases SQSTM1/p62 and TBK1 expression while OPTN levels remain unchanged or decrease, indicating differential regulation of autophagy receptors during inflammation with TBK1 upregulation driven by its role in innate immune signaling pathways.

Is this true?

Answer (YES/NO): NO